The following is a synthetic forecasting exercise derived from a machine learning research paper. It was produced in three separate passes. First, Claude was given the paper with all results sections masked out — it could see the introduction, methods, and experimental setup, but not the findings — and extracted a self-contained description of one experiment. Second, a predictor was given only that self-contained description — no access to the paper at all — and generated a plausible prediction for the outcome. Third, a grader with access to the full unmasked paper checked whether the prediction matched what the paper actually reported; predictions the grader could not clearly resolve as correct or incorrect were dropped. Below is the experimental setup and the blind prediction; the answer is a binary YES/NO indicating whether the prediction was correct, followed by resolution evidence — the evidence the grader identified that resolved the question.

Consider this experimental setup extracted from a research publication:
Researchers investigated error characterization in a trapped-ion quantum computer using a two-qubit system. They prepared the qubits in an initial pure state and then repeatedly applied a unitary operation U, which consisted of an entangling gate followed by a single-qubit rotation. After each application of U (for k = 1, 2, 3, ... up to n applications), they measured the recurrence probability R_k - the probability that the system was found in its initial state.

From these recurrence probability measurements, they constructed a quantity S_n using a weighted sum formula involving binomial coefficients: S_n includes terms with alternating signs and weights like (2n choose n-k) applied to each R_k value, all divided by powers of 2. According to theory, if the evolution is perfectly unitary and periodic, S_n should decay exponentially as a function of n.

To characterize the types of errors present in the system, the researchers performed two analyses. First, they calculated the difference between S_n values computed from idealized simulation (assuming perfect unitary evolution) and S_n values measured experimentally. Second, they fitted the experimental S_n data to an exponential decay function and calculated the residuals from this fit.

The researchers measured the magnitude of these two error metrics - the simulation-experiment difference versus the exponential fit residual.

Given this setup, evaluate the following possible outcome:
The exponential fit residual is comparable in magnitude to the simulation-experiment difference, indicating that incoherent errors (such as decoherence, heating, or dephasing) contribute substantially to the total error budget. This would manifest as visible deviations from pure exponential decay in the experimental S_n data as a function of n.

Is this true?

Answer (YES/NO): NO